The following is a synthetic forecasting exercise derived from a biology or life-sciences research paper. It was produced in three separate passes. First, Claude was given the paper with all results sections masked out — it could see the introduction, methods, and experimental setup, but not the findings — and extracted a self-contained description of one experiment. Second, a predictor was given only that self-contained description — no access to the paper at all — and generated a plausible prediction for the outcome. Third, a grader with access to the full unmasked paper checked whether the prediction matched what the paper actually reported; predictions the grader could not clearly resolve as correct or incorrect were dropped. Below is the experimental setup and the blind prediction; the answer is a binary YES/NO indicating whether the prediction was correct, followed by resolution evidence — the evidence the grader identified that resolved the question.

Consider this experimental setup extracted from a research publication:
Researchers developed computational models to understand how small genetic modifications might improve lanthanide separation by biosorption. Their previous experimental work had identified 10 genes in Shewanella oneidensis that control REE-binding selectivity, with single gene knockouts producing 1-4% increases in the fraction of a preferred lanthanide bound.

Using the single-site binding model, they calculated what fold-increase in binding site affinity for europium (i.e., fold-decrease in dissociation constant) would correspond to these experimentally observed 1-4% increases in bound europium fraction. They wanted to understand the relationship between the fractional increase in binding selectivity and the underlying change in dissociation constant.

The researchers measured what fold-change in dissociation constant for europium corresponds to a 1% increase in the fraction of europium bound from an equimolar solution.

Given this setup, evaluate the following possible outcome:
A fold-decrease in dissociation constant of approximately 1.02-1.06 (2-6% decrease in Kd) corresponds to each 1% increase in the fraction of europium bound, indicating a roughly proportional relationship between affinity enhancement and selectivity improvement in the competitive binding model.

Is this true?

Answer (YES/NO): YES